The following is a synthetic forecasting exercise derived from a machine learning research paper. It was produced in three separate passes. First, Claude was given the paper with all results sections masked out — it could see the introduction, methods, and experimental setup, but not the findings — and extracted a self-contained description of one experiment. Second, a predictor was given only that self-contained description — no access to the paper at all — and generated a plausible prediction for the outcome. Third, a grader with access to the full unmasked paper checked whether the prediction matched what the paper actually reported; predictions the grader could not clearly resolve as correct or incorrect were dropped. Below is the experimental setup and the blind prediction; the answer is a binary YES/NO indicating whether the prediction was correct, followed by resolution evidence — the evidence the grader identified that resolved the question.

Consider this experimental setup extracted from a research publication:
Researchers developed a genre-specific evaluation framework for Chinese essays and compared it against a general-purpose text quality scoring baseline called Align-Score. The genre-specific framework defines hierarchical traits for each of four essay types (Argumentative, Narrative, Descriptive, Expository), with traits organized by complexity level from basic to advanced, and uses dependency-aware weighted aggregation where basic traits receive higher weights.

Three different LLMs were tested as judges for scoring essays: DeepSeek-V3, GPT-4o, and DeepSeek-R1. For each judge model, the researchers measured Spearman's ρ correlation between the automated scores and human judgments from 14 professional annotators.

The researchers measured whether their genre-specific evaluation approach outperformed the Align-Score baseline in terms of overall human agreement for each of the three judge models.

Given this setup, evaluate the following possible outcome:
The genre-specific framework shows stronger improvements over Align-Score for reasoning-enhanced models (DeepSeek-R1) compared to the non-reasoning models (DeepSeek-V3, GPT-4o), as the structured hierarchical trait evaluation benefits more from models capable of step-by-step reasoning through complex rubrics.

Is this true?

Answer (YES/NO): NO